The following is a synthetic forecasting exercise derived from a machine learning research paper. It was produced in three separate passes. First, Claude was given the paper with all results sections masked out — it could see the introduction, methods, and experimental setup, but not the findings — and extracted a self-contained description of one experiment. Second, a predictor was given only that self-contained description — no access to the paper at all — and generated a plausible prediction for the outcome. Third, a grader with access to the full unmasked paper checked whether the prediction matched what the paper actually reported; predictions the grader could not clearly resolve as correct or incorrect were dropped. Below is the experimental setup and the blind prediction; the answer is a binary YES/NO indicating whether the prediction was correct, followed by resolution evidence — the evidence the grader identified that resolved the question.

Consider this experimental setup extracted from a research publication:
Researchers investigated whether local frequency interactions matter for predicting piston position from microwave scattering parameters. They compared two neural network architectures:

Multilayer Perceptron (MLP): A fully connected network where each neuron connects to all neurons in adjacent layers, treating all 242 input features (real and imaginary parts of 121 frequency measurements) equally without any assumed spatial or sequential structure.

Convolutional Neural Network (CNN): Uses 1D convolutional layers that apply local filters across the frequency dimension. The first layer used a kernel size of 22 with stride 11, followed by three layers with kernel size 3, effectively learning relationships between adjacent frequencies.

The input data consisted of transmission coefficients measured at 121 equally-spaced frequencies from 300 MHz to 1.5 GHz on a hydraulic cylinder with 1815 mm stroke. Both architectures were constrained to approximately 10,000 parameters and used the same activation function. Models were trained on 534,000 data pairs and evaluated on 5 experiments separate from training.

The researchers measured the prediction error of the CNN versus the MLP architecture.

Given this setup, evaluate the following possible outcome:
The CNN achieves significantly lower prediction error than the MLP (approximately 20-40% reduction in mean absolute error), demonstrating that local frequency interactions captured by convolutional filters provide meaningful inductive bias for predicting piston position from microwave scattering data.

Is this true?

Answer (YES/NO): YES